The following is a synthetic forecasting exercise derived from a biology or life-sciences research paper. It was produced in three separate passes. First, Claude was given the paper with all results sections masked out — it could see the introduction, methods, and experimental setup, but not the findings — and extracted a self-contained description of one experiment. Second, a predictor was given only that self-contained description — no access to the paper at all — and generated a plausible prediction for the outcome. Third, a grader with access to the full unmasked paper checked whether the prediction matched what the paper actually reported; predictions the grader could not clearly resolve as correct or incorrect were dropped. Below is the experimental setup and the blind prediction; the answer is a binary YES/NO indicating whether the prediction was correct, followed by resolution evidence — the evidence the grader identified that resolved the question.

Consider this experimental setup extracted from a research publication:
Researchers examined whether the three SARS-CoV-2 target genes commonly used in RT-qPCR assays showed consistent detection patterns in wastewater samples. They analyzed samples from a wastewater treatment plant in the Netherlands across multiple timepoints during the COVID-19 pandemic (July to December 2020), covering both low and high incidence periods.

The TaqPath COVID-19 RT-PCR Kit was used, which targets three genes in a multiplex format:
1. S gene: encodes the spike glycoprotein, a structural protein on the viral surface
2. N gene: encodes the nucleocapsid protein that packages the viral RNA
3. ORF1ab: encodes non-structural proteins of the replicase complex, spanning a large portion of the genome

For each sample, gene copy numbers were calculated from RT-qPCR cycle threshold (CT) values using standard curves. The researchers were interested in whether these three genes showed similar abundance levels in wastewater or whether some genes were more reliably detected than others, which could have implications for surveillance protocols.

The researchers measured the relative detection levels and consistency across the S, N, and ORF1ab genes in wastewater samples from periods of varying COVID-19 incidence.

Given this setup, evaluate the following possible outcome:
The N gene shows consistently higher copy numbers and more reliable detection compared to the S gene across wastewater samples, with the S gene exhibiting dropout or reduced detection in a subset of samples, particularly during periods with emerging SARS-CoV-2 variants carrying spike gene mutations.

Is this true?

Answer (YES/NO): NO